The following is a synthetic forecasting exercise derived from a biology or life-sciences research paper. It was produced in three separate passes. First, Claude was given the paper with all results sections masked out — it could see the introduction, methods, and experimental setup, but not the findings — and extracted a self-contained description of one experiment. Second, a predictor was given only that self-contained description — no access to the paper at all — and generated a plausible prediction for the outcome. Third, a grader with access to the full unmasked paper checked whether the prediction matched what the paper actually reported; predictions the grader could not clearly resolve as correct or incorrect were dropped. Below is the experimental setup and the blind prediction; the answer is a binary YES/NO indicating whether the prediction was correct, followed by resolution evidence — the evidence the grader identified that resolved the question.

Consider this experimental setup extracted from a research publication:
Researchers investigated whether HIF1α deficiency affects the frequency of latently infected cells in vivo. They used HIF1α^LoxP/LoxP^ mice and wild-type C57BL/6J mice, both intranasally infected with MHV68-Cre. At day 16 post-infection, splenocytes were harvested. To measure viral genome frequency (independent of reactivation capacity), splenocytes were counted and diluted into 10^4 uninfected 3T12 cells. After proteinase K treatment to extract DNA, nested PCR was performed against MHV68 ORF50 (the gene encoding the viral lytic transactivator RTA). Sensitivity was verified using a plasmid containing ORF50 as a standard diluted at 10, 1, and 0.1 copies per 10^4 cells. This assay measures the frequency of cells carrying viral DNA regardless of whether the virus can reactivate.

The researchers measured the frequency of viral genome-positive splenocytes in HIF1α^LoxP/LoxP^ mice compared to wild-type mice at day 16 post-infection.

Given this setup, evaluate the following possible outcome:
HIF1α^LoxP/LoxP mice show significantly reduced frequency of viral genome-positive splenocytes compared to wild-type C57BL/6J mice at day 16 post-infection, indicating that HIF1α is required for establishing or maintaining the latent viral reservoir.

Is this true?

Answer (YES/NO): NO